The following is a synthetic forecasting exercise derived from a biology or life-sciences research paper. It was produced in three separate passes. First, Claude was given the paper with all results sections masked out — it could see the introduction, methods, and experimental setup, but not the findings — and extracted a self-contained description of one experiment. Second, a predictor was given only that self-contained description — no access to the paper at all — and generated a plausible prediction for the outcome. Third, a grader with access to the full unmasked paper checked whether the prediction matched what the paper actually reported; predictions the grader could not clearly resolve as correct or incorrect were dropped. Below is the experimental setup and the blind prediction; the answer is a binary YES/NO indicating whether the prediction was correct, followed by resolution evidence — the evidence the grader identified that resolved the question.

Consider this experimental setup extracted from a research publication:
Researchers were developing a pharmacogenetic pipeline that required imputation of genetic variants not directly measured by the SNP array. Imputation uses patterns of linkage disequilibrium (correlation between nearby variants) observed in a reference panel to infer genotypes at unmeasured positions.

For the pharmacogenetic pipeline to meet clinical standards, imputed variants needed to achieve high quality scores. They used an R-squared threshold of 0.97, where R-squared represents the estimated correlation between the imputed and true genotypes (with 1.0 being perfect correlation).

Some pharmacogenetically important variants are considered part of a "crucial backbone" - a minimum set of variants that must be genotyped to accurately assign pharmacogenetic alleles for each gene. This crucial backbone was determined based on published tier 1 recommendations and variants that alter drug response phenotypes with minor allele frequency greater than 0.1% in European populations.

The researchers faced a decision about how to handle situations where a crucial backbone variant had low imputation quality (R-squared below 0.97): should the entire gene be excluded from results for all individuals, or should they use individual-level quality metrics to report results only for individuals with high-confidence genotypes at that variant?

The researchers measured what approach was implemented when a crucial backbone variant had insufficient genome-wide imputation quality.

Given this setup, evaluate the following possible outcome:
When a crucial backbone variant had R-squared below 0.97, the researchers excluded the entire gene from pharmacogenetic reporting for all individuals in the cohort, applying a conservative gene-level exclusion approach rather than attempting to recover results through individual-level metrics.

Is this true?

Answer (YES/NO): NO